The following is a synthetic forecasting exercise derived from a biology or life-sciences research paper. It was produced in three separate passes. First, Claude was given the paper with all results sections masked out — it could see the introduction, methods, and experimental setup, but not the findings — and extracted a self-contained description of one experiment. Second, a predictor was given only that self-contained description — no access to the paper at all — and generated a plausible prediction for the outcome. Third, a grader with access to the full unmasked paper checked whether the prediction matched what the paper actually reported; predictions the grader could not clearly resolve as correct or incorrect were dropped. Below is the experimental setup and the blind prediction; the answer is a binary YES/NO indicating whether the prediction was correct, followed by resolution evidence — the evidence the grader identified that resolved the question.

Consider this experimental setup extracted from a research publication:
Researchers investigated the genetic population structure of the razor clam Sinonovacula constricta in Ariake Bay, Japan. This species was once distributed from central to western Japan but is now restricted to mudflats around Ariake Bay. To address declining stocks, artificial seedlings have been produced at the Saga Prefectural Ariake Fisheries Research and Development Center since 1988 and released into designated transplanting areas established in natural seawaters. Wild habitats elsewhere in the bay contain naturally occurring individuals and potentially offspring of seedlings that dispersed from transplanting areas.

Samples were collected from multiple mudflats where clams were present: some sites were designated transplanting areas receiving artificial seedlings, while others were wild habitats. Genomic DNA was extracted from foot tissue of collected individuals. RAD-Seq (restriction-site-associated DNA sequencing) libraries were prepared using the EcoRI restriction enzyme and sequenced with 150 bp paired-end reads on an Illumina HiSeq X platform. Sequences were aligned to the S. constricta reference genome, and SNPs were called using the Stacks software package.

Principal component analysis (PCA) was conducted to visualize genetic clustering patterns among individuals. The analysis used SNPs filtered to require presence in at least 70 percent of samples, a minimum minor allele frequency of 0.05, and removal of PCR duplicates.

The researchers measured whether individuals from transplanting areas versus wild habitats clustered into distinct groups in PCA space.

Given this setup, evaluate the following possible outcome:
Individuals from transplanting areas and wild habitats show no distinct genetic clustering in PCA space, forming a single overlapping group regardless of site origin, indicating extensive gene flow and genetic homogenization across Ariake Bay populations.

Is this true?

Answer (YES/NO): NO